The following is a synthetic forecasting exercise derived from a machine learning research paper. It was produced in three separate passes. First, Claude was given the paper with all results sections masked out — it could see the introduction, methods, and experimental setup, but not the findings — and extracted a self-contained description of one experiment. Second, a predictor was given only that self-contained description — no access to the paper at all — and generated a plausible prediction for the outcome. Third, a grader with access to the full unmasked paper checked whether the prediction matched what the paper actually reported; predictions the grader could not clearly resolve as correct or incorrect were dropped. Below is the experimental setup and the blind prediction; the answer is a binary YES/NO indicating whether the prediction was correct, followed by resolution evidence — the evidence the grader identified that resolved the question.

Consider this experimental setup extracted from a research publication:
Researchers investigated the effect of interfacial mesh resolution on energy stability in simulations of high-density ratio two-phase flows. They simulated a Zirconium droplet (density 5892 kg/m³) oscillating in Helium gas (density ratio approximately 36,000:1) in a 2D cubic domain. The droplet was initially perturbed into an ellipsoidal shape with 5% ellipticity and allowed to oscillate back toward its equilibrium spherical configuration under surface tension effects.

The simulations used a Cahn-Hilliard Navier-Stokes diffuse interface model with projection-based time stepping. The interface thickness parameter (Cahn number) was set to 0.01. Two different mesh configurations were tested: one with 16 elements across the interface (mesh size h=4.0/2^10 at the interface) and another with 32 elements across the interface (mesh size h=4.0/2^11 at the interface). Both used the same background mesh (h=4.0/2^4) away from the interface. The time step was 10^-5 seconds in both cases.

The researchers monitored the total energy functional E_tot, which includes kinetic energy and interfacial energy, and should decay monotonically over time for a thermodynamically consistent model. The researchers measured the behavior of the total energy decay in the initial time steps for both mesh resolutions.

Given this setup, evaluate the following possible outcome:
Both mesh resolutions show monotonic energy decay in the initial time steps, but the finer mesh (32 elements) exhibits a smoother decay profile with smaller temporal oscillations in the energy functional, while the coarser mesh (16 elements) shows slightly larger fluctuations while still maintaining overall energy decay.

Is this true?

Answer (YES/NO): NO